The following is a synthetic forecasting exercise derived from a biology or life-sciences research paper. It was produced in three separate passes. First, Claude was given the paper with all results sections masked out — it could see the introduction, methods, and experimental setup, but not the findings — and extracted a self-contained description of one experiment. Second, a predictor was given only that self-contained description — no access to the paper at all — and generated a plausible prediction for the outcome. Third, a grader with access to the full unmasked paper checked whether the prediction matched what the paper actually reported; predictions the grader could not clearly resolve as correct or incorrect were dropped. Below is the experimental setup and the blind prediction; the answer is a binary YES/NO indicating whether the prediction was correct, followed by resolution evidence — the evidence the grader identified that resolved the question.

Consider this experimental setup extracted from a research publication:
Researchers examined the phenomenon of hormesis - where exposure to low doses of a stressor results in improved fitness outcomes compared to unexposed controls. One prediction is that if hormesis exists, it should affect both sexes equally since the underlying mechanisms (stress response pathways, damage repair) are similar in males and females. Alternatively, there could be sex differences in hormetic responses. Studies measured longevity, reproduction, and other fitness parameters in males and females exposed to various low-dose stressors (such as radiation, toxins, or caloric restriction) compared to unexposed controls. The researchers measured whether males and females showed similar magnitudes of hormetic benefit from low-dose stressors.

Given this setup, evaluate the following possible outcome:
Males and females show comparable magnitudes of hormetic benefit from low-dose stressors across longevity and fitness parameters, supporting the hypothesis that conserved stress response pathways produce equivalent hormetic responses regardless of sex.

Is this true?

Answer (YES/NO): NO